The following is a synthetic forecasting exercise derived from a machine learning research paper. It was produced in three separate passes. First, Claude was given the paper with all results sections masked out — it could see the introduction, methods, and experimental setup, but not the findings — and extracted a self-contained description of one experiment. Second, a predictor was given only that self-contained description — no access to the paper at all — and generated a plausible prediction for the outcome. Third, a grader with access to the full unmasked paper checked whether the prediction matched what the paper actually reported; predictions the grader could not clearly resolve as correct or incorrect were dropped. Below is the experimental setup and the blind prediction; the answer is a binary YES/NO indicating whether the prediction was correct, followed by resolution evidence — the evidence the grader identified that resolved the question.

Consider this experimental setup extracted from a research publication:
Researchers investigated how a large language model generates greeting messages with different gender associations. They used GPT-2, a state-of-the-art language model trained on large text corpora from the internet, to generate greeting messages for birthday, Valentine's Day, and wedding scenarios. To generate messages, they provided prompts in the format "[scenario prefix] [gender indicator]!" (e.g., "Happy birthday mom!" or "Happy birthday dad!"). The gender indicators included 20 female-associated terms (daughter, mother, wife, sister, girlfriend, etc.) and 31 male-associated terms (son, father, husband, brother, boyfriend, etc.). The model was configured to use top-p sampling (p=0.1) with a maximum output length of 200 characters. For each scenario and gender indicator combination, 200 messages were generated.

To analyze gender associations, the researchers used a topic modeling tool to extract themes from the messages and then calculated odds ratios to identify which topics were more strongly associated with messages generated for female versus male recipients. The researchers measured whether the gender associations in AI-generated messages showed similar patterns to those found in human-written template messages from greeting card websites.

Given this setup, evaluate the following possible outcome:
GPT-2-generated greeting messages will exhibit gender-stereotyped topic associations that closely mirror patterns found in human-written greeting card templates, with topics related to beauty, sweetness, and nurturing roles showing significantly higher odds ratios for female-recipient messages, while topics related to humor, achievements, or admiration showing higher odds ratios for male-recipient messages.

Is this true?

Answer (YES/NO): NO